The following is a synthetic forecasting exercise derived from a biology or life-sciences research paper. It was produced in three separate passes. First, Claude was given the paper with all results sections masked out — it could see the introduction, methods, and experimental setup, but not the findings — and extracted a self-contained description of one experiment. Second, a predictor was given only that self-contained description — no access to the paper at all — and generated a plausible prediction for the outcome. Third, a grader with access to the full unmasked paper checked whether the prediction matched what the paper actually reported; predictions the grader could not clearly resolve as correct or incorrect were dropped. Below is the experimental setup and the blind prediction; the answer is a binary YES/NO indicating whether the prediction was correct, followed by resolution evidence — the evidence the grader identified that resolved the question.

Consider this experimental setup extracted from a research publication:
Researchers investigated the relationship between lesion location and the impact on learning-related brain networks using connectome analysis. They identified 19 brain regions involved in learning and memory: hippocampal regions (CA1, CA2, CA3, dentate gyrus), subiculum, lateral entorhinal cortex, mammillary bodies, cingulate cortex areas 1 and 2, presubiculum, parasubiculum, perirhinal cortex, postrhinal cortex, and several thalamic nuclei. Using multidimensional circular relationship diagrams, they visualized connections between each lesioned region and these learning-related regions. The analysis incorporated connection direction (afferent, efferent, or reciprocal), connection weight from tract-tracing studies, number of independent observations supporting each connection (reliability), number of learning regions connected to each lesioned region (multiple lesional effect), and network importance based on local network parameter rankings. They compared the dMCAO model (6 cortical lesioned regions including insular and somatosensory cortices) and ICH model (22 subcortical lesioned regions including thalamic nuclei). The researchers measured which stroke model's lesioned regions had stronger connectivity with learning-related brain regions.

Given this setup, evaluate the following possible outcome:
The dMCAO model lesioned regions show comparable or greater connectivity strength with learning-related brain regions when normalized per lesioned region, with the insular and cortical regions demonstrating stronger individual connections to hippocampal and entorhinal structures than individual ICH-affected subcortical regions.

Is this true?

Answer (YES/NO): YES